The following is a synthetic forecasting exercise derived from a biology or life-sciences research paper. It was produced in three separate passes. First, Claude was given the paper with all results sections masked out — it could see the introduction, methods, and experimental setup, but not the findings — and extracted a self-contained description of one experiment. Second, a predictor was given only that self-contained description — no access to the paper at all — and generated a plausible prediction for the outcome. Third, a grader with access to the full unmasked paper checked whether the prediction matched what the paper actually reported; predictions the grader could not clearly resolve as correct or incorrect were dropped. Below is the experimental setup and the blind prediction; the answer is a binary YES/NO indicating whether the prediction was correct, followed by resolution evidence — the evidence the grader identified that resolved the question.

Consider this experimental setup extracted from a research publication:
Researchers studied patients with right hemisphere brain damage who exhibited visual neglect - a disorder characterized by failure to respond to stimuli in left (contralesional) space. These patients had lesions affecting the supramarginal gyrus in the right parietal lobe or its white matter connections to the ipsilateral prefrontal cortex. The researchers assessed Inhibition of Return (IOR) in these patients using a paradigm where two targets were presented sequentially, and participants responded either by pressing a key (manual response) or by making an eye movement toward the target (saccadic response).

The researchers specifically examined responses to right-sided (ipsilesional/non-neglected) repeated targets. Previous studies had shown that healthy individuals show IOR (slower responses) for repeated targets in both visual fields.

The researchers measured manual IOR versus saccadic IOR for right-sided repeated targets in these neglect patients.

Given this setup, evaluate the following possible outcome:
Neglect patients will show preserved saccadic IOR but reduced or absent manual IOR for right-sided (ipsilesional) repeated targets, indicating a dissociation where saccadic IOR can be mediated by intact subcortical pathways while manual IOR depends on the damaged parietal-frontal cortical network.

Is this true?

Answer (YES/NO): YES